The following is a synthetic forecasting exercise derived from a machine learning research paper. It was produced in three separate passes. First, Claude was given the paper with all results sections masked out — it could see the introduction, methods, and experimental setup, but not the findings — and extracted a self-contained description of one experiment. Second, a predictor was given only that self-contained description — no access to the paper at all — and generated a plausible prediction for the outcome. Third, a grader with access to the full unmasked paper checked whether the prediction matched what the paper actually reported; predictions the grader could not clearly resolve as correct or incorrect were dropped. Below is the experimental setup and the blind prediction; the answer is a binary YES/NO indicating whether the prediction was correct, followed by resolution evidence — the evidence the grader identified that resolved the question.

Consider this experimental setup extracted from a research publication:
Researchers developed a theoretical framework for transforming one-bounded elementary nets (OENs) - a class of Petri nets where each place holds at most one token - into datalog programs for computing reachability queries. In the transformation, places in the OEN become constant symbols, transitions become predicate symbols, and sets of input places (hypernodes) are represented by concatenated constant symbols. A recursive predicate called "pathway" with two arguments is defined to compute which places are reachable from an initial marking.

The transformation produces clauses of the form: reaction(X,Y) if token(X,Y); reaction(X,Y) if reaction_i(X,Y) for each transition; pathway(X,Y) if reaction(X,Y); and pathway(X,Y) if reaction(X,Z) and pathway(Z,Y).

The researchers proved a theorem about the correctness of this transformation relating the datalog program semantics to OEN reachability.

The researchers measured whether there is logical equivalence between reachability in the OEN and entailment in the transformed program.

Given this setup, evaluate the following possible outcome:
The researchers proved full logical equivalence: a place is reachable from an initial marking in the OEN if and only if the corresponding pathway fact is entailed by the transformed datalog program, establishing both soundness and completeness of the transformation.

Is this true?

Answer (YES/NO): YES